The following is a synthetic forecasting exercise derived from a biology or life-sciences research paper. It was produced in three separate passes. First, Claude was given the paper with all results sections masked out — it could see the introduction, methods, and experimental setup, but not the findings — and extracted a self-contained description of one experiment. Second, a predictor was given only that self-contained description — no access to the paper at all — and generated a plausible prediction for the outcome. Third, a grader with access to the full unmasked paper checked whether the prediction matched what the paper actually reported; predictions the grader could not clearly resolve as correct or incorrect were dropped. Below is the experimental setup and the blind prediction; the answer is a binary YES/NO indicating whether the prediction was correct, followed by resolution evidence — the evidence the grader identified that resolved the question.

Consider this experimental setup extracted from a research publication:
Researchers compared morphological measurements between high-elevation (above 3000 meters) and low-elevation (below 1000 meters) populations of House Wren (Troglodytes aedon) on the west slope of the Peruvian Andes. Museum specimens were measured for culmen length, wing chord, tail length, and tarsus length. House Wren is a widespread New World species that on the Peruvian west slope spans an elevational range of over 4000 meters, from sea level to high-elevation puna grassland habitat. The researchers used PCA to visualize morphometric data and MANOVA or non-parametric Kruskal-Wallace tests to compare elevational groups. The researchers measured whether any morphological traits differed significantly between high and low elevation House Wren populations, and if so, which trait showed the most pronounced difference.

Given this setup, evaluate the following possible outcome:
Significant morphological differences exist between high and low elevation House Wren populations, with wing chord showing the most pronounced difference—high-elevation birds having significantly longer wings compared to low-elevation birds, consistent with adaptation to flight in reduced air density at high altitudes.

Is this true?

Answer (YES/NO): NO